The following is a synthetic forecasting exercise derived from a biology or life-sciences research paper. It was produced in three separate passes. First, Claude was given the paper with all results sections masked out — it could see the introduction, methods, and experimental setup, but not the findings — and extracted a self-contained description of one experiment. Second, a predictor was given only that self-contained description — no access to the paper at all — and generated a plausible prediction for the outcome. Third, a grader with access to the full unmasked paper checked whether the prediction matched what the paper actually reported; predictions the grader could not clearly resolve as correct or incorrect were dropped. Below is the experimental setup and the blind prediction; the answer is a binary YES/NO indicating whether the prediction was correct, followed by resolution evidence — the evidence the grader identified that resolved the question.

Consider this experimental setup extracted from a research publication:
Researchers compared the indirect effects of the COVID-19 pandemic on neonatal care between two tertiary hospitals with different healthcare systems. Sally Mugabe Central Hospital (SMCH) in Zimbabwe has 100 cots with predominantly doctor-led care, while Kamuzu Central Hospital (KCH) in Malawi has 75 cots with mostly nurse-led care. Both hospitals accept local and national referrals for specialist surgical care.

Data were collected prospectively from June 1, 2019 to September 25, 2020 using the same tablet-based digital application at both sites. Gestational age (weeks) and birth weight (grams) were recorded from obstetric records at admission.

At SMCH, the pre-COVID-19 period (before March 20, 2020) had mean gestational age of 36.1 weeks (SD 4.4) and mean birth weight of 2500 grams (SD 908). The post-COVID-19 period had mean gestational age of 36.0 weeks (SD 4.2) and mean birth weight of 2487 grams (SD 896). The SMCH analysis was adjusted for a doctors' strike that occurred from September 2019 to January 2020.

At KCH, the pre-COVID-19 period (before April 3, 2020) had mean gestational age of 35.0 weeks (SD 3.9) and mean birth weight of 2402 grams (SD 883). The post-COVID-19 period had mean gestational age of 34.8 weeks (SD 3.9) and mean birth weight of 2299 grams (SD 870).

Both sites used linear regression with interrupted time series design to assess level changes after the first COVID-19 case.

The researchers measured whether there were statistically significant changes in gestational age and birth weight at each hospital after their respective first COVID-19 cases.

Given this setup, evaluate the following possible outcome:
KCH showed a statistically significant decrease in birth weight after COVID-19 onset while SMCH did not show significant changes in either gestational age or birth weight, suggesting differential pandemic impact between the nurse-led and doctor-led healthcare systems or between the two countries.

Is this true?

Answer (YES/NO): NO